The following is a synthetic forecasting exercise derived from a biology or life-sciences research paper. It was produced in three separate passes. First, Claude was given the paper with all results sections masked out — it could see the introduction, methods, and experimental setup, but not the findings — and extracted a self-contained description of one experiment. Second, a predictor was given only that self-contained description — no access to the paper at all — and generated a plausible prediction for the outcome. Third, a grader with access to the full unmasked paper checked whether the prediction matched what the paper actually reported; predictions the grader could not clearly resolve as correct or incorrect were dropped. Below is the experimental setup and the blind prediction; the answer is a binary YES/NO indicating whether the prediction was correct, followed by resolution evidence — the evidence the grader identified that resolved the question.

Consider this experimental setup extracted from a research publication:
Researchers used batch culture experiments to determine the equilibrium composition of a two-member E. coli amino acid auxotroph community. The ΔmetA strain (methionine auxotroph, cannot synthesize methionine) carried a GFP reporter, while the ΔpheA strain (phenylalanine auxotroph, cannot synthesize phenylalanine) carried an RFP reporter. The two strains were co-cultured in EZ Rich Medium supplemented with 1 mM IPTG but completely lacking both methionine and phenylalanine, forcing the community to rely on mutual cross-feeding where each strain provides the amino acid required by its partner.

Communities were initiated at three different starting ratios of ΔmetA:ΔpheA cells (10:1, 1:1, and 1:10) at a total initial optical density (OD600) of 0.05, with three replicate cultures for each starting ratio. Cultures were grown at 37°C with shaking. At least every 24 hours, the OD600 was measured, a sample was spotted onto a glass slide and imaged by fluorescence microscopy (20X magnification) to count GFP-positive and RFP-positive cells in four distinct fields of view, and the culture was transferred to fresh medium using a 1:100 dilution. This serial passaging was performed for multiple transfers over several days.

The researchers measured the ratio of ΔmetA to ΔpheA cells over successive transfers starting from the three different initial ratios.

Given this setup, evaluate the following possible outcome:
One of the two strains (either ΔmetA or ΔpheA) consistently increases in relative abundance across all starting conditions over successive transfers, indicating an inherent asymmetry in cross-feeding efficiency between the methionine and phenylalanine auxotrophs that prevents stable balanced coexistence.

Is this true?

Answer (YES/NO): YES